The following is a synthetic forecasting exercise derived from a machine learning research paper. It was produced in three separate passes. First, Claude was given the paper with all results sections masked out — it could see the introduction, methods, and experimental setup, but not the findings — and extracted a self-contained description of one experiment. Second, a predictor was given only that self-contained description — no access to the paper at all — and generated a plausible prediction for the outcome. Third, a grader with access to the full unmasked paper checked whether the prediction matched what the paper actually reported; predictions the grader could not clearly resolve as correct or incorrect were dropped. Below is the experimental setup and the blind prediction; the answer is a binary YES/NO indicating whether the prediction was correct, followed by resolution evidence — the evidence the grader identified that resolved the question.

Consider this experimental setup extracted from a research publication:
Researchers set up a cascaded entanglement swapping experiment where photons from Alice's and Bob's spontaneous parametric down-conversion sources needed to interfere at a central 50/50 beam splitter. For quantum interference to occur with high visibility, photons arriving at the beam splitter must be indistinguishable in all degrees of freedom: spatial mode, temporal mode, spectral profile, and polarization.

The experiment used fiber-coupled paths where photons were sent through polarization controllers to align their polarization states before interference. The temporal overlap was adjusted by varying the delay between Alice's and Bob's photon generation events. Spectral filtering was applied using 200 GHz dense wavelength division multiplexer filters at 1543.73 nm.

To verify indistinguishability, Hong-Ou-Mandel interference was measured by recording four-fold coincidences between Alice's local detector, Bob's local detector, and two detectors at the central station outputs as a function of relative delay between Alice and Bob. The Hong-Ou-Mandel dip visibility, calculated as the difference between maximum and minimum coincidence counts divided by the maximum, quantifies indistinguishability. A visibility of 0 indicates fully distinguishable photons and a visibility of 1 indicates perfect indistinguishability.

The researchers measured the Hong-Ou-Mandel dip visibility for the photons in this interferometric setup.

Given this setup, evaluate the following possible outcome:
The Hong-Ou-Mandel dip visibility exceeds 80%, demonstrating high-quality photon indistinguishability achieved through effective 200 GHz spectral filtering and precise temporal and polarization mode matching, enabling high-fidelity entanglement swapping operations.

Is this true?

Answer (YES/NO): YES